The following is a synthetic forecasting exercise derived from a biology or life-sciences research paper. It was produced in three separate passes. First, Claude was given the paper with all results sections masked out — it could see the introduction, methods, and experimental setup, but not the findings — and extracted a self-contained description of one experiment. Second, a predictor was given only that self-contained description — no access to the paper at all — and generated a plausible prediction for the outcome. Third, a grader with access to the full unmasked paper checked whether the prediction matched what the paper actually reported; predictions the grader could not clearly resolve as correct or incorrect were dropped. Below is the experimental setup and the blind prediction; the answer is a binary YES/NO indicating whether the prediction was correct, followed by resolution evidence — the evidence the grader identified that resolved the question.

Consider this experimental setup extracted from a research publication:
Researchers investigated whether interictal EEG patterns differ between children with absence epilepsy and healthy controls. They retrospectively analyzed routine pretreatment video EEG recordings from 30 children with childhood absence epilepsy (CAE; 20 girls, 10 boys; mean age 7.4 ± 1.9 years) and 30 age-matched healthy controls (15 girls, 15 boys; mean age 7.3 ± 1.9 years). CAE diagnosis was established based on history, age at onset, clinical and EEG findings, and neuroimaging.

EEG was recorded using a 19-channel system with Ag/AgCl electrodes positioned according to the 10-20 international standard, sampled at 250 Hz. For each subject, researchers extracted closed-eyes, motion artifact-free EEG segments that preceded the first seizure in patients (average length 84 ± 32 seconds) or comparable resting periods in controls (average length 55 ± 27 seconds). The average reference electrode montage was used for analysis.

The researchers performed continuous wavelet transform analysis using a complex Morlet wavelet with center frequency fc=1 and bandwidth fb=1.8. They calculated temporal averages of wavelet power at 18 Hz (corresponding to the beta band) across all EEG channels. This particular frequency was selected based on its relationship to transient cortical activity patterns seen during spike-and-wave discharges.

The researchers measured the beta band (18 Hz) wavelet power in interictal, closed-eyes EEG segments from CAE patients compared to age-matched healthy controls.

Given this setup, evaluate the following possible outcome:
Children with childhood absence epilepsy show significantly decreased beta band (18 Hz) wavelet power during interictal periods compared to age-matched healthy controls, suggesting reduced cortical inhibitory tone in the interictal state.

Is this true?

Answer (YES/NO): NO